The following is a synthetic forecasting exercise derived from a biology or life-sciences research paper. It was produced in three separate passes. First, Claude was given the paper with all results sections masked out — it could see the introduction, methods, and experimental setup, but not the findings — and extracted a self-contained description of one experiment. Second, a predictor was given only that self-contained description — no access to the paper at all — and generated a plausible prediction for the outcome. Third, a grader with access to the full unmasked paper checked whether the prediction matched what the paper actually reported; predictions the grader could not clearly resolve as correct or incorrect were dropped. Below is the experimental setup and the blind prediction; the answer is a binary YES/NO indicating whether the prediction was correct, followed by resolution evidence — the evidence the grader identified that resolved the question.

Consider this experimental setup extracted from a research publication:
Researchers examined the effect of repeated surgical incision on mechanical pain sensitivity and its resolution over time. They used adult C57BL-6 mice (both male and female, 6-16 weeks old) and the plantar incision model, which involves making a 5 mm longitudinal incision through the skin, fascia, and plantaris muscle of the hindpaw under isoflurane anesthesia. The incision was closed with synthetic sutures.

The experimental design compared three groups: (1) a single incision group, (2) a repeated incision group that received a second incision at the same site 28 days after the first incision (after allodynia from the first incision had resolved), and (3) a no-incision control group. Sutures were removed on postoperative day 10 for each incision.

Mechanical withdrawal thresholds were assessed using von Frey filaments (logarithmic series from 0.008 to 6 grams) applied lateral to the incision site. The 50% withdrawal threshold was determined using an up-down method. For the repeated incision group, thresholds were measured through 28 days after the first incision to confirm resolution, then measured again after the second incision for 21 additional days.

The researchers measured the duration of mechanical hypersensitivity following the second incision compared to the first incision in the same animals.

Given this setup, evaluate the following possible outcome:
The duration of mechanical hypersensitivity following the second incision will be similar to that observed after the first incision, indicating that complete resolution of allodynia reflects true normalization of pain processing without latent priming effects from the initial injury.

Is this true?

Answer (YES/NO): NO